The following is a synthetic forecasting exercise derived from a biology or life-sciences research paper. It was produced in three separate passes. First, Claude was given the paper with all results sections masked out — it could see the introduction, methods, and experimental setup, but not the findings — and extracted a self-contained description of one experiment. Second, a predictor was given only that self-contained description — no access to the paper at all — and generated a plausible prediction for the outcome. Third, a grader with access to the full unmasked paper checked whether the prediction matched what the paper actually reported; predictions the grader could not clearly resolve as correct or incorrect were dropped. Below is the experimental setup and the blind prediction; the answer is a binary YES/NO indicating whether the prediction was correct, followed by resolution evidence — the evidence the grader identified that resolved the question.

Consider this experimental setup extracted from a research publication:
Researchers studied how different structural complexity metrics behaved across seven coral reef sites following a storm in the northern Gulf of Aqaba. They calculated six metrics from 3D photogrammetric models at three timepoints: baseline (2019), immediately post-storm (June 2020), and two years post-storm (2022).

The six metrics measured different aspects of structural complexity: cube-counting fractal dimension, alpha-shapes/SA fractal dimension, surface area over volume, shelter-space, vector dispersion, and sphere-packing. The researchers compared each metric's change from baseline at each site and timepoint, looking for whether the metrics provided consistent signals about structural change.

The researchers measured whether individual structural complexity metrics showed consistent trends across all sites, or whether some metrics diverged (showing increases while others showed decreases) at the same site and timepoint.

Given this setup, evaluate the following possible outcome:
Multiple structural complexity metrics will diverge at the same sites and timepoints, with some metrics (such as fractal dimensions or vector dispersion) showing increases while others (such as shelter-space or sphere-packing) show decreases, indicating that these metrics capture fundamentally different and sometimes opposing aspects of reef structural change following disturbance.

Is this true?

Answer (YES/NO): YES